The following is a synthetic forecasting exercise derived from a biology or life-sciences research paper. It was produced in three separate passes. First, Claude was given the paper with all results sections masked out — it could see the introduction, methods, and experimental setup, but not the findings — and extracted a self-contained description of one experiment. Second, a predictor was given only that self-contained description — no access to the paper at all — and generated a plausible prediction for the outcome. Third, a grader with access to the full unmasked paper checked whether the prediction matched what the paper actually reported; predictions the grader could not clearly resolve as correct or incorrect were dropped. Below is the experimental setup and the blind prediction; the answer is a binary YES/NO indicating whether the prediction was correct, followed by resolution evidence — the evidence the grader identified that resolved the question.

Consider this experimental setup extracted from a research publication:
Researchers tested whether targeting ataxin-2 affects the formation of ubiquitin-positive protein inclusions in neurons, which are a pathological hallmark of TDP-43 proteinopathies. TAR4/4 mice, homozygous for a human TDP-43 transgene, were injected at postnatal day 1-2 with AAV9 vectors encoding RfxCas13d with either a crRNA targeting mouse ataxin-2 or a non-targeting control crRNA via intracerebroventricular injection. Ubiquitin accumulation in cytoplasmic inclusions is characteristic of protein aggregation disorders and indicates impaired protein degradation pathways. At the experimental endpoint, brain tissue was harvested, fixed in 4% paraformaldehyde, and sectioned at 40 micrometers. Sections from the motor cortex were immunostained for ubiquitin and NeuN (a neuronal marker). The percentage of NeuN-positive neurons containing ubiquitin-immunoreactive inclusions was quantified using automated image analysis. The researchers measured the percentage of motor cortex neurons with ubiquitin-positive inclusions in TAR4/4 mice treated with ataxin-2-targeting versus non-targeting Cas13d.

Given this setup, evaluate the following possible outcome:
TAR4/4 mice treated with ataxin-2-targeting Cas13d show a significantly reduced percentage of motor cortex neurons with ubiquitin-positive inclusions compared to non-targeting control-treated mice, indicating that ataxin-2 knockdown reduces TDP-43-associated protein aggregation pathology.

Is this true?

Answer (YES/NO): YES